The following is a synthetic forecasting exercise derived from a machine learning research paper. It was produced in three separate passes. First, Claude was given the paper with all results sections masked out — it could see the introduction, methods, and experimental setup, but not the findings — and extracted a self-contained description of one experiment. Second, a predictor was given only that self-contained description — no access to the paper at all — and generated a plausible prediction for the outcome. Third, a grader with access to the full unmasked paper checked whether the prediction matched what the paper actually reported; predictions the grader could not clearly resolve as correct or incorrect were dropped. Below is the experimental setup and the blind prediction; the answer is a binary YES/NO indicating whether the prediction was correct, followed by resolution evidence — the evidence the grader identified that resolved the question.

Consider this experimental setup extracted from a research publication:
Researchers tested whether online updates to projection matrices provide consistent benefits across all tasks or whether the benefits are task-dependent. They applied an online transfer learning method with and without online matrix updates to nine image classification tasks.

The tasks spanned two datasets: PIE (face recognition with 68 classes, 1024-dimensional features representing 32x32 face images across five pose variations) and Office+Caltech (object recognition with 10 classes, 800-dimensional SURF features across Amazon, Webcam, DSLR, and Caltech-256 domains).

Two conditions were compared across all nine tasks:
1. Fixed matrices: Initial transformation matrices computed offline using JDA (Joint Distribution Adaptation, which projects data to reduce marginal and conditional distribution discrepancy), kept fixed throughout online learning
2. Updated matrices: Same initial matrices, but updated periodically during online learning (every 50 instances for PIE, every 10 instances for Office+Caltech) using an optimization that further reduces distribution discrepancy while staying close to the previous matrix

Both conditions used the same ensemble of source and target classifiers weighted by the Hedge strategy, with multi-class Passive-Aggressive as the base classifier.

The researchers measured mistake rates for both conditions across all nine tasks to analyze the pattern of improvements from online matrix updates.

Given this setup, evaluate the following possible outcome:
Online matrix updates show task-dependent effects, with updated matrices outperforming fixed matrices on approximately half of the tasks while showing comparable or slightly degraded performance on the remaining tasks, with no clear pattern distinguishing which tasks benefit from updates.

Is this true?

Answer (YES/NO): NO